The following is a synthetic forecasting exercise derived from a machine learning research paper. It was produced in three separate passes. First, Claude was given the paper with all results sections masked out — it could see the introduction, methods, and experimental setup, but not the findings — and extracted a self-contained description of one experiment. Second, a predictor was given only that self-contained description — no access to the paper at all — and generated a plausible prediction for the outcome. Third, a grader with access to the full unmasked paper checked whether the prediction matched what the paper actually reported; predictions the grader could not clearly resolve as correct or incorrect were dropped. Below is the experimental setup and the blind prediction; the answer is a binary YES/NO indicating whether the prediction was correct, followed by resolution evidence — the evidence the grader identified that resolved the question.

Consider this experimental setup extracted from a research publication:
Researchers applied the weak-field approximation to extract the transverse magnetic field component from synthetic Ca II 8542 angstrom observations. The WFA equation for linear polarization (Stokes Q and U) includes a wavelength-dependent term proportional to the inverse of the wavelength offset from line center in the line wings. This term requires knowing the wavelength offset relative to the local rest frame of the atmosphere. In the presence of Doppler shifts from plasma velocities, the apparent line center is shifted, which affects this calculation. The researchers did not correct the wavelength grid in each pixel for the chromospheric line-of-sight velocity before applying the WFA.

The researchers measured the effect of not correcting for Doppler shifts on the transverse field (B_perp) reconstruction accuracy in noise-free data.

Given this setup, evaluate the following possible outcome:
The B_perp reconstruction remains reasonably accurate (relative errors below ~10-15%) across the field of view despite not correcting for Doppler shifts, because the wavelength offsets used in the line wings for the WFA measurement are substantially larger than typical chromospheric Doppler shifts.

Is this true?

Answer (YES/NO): NO